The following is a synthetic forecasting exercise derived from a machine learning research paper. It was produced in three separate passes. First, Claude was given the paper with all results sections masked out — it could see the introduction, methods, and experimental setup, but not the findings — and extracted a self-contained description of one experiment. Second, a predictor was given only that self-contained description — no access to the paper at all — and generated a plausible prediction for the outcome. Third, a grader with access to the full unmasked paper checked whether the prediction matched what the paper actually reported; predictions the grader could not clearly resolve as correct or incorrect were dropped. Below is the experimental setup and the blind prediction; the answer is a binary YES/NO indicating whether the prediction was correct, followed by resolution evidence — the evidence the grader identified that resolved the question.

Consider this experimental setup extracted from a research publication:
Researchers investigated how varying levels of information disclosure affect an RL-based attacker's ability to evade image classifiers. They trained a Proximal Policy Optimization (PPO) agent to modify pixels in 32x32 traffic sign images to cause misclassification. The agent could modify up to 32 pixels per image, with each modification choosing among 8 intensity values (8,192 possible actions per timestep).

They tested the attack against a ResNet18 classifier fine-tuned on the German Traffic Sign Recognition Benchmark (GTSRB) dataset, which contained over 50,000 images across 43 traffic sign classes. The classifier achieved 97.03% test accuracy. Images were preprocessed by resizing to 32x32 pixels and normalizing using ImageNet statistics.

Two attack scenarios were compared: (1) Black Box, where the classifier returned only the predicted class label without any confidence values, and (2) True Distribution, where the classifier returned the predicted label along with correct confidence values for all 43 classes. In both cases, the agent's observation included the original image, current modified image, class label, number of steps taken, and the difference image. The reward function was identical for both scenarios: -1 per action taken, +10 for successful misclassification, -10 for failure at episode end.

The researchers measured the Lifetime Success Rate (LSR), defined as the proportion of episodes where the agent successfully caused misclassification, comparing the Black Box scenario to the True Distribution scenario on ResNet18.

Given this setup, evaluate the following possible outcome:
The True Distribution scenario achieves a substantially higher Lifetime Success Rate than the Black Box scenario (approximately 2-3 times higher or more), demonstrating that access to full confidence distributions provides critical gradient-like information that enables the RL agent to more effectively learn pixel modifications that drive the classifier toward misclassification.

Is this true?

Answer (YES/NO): NO